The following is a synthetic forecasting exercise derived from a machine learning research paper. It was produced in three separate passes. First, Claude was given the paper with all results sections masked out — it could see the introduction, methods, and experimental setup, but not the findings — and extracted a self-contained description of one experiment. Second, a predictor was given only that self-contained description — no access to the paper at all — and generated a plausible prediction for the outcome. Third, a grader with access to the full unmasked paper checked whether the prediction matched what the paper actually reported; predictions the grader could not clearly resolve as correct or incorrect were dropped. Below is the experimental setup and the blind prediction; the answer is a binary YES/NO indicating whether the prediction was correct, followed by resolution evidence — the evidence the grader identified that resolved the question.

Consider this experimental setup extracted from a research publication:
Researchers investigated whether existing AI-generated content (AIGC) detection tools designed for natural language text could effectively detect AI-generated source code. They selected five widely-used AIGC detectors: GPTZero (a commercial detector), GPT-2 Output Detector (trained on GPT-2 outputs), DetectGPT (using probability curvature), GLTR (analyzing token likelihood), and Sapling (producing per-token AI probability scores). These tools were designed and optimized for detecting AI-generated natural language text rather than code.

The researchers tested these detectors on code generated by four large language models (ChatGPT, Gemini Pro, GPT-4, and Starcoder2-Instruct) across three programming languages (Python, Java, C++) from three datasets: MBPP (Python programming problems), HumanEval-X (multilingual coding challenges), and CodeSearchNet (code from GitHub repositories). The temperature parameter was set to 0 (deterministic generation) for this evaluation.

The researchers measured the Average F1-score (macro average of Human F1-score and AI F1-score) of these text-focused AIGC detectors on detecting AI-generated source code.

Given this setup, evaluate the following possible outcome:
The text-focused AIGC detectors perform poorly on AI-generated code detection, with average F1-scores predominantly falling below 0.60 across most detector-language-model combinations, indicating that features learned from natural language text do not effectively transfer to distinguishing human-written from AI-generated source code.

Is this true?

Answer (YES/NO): YES